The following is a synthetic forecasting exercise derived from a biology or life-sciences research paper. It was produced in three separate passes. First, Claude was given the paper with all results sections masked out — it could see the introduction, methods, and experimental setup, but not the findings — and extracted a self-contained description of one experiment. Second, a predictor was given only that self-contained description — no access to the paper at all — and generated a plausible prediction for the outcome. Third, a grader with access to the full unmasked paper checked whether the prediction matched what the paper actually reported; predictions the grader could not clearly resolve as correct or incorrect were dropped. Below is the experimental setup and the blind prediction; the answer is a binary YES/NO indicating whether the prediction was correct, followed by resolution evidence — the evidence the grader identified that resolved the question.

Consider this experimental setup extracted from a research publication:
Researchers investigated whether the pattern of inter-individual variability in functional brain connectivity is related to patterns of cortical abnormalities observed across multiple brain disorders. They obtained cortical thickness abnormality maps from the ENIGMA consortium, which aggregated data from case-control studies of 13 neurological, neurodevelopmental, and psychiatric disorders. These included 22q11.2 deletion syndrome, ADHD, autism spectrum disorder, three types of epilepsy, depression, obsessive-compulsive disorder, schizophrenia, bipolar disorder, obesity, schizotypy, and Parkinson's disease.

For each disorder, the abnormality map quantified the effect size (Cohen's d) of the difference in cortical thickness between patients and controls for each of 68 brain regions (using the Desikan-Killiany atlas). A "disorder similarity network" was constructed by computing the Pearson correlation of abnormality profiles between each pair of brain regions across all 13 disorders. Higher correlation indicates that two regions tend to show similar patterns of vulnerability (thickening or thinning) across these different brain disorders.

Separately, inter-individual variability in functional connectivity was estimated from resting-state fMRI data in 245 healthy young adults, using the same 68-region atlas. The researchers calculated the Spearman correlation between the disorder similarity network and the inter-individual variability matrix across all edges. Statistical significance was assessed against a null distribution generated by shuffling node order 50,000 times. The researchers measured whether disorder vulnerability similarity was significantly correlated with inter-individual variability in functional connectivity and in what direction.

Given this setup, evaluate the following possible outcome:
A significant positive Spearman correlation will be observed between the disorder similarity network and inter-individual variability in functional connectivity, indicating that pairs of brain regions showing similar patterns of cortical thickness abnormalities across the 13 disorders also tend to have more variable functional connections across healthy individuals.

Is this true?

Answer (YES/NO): YES